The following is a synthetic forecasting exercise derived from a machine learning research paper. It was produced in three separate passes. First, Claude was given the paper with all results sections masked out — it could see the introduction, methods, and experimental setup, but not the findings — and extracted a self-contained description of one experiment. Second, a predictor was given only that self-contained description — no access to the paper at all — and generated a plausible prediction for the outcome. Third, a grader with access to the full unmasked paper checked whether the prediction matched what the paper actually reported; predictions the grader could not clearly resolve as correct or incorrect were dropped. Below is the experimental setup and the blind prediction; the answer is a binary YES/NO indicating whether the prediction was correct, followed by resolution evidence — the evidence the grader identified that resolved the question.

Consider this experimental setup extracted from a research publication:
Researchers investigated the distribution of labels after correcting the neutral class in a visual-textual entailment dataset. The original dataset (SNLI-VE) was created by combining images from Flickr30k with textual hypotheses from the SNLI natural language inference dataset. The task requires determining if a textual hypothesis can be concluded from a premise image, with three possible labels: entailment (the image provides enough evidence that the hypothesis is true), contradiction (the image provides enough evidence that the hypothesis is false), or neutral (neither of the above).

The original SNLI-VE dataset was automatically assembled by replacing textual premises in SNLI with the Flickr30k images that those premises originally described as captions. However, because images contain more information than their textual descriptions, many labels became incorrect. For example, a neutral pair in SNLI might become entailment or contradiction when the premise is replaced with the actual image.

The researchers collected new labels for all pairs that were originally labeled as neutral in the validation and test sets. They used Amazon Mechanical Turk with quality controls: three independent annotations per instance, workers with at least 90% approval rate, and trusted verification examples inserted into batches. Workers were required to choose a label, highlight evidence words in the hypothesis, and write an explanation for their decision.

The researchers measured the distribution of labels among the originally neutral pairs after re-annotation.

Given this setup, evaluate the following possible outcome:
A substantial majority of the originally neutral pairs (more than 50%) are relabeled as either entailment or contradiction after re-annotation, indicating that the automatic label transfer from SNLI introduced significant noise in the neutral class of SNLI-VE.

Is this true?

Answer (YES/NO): NO